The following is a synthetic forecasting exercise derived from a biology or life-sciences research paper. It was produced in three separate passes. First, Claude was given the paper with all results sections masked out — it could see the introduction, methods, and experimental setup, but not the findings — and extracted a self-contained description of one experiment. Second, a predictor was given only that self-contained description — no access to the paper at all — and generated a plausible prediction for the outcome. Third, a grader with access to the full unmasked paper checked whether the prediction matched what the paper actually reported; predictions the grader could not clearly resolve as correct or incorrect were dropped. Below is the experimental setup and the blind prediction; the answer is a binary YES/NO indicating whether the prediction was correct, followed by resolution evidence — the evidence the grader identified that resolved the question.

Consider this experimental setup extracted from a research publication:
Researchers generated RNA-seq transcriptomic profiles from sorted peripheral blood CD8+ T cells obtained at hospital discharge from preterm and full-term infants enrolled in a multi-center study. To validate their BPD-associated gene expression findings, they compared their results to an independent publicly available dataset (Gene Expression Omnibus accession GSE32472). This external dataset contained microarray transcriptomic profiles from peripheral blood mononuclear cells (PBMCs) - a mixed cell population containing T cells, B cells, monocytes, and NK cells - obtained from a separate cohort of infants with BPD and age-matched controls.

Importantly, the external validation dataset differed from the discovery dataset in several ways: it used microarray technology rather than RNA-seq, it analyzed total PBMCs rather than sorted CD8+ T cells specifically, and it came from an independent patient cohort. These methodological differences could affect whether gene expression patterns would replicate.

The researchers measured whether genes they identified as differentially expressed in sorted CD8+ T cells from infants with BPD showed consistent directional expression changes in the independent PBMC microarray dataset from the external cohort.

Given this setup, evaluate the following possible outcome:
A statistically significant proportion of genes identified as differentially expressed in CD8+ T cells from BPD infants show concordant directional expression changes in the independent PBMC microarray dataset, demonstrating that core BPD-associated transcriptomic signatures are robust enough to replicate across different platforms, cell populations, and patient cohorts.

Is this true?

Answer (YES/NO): NO